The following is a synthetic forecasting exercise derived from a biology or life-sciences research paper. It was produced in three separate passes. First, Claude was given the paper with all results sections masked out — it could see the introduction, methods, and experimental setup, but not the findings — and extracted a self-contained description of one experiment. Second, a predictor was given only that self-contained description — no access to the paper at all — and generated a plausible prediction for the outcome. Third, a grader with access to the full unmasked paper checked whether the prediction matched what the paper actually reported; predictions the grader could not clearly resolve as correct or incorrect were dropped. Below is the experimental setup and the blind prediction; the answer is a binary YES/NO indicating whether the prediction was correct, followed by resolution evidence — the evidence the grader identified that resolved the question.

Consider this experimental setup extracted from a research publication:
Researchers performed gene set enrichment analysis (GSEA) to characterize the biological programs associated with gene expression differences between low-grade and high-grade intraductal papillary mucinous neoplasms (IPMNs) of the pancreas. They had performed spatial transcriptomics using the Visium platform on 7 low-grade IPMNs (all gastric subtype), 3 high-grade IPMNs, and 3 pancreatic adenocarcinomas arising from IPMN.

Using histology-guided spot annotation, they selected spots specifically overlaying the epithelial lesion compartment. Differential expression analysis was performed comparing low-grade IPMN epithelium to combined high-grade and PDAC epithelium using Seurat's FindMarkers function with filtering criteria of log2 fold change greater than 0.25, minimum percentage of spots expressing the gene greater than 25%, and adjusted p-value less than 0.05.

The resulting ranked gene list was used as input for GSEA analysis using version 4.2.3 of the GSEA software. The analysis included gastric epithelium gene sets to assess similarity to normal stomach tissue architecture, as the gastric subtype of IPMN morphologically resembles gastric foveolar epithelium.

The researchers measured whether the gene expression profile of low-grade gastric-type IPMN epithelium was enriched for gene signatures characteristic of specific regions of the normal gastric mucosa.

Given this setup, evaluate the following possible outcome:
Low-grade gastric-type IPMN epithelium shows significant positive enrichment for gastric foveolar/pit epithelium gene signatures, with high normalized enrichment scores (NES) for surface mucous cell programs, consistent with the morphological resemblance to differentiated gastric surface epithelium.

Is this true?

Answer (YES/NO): NO